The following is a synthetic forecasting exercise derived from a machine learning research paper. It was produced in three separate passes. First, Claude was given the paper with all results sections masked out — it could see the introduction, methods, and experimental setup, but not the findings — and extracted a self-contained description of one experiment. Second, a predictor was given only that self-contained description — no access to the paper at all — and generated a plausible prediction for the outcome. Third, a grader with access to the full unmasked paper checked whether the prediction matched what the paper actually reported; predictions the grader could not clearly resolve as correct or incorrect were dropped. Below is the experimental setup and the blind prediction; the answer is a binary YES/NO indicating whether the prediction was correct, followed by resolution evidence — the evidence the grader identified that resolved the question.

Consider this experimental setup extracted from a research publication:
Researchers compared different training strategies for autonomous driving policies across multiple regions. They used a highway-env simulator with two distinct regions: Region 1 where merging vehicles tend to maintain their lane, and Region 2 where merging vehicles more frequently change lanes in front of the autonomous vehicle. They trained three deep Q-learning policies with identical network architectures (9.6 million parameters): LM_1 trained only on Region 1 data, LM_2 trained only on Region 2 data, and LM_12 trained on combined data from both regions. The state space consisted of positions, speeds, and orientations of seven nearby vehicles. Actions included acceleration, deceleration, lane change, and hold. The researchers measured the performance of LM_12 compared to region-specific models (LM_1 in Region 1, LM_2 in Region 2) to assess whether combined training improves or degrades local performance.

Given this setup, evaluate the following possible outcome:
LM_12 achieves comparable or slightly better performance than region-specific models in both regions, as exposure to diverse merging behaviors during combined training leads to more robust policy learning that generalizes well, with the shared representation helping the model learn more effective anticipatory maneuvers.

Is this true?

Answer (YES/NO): NO